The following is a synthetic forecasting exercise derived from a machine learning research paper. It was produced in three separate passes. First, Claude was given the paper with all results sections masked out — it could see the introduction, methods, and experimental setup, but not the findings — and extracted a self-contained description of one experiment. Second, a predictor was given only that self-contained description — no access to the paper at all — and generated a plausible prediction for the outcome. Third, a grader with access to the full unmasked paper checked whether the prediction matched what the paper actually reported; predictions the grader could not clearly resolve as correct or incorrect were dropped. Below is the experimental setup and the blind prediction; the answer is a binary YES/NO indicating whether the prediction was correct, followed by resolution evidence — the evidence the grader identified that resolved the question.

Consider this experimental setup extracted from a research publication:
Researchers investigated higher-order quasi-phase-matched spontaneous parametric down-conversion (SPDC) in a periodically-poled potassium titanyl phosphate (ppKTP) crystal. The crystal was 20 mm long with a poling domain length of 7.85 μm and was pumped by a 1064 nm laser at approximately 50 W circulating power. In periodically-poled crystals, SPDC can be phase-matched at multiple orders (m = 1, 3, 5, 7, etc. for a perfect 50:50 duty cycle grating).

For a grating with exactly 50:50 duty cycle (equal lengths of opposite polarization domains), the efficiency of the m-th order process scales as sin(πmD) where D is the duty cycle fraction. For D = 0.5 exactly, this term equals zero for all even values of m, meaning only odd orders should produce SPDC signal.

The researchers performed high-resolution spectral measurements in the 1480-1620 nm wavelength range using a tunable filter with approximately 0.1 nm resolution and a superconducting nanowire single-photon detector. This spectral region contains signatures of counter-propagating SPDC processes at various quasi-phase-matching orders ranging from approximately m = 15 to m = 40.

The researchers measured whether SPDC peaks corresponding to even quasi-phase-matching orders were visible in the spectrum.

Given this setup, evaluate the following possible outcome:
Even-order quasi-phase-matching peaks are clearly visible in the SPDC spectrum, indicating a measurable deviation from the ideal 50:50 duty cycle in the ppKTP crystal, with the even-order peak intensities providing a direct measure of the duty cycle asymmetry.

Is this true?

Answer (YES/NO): YES